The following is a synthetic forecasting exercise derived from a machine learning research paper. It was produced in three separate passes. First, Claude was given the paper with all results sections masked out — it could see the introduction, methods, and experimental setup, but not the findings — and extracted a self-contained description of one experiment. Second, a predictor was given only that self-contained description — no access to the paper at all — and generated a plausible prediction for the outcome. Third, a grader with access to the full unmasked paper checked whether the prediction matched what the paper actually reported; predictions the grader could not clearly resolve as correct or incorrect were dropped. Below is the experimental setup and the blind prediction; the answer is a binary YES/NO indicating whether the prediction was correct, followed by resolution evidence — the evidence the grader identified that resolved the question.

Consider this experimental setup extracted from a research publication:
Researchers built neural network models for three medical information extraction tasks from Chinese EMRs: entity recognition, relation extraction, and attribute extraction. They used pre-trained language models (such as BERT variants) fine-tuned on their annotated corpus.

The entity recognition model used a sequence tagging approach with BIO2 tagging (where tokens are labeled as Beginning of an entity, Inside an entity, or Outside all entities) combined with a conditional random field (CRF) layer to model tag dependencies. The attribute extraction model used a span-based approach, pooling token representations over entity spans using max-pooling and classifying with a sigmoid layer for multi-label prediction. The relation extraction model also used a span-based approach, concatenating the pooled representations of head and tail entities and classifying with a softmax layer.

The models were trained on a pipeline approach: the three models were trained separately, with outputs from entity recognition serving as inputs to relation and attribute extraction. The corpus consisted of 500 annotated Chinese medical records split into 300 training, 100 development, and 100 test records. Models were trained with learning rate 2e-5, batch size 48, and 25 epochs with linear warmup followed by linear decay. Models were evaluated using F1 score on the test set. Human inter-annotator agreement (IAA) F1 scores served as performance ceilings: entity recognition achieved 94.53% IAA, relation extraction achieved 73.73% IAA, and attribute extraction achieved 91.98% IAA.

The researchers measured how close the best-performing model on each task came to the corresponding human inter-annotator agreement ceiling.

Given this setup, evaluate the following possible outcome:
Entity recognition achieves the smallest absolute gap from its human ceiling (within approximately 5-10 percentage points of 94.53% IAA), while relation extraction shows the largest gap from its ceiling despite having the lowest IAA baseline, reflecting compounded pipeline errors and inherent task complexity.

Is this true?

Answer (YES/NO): NO